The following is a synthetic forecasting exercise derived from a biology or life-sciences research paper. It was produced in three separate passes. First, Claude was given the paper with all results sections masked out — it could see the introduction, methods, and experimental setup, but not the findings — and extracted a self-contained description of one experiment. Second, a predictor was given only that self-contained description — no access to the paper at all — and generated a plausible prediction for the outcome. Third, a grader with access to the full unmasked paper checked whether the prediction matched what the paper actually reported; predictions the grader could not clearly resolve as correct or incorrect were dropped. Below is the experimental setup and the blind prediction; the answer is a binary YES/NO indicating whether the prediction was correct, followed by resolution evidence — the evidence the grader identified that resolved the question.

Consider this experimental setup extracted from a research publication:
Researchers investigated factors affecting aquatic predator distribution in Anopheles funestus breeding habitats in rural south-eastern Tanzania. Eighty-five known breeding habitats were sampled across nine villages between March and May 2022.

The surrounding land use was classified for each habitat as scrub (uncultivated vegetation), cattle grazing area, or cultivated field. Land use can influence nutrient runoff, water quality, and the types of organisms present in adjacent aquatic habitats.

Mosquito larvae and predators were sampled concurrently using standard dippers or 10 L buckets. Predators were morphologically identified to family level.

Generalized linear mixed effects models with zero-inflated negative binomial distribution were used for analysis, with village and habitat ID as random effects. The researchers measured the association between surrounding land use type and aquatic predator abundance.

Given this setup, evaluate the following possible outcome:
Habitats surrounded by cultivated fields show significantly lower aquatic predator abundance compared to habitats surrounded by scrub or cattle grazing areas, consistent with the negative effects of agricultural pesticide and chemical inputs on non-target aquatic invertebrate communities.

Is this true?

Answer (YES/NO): NO